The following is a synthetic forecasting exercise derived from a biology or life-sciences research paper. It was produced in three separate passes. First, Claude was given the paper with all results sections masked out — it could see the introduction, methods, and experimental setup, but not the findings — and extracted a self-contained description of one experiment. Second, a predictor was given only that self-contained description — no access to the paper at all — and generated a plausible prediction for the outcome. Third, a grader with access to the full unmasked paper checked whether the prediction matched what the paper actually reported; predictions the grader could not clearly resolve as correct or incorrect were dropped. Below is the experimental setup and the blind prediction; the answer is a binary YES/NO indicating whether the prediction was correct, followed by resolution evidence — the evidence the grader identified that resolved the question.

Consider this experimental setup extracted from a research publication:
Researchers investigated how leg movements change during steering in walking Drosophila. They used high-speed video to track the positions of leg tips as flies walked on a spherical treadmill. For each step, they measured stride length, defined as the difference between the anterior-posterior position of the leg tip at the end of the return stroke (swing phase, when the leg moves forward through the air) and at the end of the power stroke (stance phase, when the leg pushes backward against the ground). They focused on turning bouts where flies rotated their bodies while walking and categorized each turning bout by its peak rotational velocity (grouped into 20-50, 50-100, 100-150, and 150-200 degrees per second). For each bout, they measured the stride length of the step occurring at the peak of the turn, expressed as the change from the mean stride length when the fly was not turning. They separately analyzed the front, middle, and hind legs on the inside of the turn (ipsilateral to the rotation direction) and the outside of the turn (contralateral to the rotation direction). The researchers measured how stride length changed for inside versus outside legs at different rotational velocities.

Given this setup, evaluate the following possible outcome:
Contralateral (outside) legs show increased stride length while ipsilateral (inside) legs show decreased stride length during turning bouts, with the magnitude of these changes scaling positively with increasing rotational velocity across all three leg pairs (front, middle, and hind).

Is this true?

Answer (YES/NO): YES